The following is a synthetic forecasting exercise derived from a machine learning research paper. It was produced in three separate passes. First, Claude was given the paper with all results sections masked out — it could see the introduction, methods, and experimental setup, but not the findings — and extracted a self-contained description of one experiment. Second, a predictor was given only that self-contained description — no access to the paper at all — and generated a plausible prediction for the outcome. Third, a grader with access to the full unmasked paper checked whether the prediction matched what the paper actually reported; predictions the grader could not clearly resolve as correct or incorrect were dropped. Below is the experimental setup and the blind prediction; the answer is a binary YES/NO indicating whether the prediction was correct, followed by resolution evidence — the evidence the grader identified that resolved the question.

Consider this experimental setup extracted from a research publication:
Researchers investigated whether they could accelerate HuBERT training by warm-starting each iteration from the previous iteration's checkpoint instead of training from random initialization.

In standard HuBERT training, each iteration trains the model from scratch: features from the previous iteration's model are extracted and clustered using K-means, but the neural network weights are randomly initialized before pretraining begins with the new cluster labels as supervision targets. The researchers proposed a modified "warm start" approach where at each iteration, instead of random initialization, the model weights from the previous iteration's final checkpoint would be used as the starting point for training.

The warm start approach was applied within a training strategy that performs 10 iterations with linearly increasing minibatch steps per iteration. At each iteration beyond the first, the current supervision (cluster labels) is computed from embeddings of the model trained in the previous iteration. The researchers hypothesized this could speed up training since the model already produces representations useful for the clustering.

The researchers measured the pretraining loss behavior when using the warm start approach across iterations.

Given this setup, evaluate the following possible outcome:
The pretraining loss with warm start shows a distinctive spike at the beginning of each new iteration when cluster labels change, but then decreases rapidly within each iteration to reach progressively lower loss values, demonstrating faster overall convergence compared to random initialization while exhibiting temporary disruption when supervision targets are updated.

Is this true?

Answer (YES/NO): NO